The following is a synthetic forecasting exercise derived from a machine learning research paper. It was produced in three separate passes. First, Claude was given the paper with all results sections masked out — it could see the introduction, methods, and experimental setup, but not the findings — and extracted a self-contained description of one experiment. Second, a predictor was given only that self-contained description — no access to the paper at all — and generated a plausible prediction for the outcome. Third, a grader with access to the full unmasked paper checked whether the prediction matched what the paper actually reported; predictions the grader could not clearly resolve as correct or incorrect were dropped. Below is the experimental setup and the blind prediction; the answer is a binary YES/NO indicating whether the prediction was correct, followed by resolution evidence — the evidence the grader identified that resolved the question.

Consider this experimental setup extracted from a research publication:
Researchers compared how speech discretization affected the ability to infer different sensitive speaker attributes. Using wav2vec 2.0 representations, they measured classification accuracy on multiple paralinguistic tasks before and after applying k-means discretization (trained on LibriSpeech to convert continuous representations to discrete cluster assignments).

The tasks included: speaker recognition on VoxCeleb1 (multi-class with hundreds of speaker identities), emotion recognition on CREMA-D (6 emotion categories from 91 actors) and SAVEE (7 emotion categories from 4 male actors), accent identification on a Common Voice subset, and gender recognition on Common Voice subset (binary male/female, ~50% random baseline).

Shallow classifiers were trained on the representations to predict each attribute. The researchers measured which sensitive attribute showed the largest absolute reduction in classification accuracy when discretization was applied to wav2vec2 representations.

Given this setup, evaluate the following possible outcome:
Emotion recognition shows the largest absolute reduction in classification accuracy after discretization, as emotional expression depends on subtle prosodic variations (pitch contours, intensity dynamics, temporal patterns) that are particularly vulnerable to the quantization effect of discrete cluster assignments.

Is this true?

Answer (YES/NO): YES